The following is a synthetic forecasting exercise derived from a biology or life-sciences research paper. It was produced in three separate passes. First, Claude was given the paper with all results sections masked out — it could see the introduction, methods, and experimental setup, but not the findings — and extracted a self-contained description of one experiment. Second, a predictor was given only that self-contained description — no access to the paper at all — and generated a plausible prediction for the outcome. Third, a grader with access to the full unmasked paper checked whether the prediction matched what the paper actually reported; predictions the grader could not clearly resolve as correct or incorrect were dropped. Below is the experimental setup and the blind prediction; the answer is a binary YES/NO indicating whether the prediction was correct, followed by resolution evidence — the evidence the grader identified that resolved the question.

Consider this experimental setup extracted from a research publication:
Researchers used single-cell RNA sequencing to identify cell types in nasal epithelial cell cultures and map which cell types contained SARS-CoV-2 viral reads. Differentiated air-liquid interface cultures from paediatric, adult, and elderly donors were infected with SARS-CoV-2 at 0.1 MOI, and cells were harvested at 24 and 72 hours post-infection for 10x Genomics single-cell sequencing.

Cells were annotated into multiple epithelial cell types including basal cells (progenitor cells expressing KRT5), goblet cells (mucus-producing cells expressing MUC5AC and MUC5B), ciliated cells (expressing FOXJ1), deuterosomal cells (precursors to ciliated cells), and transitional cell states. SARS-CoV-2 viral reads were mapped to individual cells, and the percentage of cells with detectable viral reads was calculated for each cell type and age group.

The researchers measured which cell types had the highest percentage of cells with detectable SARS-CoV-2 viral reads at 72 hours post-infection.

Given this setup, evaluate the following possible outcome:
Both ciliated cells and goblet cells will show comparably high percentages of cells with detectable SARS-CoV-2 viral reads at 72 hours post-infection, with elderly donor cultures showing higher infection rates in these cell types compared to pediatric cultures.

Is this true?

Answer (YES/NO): NO